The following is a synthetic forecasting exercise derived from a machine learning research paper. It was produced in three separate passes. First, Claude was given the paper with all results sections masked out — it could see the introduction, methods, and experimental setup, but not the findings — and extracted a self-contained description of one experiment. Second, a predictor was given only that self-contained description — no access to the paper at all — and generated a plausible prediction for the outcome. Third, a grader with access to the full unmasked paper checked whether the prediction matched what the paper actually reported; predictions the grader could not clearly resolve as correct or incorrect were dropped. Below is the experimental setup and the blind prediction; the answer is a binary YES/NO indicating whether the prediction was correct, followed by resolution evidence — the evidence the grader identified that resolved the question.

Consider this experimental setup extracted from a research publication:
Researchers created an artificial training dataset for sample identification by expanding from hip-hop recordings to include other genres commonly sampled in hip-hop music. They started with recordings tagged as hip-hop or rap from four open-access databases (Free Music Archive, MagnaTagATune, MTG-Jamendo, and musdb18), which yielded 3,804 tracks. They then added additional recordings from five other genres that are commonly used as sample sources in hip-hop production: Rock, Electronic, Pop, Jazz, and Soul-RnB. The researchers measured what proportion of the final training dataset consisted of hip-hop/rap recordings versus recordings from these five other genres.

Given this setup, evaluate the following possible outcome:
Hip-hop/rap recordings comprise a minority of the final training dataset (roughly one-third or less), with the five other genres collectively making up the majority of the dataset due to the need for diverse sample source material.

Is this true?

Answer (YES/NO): YES